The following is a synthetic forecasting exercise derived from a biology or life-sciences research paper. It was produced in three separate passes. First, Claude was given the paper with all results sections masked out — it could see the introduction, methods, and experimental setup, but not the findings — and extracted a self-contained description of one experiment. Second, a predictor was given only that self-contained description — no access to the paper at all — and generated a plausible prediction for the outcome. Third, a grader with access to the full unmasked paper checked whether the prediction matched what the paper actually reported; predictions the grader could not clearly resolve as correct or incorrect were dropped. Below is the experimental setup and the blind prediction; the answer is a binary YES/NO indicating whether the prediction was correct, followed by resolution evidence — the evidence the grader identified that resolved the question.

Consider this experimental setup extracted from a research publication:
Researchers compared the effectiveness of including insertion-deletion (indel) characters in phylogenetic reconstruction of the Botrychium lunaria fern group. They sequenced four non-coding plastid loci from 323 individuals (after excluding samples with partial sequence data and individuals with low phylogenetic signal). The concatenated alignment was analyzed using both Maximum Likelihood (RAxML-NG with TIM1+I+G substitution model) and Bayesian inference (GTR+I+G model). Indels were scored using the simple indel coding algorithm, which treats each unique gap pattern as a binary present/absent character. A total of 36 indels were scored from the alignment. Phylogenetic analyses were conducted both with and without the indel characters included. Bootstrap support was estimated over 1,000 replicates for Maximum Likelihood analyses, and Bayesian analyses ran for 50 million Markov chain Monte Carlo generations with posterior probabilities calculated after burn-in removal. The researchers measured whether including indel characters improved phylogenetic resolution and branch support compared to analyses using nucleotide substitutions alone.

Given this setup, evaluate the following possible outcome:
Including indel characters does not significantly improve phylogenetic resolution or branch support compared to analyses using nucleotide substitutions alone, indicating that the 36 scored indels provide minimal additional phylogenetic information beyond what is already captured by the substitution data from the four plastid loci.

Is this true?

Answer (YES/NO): YES